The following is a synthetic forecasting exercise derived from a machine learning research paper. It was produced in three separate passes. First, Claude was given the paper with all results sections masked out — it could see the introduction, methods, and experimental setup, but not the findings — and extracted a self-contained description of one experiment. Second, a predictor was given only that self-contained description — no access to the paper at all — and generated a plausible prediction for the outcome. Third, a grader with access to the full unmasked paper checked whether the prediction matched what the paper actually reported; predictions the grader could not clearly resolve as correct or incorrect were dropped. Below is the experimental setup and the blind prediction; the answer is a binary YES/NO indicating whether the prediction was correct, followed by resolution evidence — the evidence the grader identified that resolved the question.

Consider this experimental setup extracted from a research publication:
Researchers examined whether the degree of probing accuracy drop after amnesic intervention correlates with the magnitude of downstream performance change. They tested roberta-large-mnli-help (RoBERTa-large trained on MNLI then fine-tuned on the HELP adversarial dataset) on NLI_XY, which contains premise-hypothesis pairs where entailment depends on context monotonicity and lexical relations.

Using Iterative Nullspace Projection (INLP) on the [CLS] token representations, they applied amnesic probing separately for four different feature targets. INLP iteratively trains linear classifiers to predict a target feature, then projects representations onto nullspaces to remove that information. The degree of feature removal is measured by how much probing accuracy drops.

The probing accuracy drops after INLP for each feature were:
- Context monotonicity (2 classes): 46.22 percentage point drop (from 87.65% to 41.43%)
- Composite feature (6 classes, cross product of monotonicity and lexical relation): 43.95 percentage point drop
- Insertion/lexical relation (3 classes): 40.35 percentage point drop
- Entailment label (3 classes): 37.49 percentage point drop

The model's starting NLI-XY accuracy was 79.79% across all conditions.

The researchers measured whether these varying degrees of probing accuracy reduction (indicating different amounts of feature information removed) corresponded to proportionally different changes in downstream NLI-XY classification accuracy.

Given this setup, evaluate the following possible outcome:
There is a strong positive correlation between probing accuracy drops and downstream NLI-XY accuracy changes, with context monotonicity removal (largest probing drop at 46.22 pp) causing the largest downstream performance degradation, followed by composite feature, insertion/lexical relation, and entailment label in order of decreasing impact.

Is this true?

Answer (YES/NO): NO